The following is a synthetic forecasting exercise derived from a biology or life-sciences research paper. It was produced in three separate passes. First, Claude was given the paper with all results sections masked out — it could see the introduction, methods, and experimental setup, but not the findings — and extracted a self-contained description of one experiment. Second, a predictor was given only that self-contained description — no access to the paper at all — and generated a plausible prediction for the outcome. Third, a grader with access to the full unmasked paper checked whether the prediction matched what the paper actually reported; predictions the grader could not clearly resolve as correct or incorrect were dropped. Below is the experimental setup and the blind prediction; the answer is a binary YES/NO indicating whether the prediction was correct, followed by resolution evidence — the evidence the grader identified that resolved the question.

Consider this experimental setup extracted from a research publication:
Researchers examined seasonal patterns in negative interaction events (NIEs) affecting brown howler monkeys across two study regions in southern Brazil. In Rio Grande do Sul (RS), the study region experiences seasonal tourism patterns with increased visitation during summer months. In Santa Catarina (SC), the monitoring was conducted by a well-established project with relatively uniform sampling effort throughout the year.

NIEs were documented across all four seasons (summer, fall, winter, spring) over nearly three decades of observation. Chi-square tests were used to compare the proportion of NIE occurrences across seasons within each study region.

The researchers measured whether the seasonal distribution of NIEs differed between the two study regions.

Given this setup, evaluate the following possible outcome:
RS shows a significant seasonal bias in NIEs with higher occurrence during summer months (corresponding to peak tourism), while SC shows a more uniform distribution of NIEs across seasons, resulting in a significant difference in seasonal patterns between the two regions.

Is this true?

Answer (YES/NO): NO